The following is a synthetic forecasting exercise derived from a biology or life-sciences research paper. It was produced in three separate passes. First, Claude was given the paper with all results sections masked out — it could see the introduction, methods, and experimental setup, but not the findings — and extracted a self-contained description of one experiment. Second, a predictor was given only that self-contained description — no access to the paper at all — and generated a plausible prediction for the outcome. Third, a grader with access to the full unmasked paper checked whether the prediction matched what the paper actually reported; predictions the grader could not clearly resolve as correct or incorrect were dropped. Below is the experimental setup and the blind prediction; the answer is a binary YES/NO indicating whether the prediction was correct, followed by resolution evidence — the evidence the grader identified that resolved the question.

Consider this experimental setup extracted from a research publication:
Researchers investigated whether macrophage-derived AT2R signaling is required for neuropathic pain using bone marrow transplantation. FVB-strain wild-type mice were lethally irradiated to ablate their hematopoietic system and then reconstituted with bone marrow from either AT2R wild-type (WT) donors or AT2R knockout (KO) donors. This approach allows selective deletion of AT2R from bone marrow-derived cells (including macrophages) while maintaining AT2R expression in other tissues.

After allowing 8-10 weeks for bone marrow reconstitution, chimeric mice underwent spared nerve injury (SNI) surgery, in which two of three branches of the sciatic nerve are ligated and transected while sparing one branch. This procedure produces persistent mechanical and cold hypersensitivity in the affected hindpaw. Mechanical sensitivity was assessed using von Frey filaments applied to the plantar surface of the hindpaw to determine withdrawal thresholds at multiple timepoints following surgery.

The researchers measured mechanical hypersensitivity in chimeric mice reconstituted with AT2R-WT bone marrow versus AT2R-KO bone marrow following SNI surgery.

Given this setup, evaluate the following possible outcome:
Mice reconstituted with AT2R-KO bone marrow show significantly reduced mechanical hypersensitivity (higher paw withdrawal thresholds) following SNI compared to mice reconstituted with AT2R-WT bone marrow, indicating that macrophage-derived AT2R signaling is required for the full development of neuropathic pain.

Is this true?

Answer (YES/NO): YES